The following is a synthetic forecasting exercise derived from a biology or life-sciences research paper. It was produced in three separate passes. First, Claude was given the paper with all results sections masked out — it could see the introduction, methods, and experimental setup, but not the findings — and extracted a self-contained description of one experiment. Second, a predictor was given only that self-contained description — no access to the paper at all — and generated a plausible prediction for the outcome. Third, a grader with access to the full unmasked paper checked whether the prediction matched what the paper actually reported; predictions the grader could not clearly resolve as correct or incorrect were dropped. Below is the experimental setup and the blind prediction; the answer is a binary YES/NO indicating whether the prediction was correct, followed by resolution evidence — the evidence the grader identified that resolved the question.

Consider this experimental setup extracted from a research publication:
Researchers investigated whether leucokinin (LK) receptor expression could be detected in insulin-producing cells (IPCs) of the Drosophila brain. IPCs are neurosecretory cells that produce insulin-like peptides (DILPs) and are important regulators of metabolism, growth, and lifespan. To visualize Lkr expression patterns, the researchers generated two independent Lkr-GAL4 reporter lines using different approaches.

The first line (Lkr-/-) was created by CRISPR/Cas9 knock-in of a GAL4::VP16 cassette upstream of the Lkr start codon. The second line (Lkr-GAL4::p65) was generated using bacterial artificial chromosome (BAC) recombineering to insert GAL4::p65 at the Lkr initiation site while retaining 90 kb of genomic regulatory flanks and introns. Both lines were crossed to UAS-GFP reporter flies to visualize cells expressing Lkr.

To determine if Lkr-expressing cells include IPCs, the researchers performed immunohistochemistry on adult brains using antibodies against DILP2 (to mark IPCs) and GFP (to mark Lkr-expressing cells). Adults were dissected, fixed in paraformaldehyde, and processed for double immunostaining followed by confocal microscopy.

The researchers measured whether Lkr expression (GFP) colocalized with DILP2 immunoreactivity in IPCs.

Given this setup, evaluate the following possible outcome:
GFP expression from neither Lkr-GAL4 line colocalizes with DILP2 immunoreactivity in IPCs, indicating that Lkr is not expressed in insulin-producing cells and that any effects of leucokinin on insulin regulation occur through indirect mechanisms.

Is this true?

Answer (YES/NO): NO